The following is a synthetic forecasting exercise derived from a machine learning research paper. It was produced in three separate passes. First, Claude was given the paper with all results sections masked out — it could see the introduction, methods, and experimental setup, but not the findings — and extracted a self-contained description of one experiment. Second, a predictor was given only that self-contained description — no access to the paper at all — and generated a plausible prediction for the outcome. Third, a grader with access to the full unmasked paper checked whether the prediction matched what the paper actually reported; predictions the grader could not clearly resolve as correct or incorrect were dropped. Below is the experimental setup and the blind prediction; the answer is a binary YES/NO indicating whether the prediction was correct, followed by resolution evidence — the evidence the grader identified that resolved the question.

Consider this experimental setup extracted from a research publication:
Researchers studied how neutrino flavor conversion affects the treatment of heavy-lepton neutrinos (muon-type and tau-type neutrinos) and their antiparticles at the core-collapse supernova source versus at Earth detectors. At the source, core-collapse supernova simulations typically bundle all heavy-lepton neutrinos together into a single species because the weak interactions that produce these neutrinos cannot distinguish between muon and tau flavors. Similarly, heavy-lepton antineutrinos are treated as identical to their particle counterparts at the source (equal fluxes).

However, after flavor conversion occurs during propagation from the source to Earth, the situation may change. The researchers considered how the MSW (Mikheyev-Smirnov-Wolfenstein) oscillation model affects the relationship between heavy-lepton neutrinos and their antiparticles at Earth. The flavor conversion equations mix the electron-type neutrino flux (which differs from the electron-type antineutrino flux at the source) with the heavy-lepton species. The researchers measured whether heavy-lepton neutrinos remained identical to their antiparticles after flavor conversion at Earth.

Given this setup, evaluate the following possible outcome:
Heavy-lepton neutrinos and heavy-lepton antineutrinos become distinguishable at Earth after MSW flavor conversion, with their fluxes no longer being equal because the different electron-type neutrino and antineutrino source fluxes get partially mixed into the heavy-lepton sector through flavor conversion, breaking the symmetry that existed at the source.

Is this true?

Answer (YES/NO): YES